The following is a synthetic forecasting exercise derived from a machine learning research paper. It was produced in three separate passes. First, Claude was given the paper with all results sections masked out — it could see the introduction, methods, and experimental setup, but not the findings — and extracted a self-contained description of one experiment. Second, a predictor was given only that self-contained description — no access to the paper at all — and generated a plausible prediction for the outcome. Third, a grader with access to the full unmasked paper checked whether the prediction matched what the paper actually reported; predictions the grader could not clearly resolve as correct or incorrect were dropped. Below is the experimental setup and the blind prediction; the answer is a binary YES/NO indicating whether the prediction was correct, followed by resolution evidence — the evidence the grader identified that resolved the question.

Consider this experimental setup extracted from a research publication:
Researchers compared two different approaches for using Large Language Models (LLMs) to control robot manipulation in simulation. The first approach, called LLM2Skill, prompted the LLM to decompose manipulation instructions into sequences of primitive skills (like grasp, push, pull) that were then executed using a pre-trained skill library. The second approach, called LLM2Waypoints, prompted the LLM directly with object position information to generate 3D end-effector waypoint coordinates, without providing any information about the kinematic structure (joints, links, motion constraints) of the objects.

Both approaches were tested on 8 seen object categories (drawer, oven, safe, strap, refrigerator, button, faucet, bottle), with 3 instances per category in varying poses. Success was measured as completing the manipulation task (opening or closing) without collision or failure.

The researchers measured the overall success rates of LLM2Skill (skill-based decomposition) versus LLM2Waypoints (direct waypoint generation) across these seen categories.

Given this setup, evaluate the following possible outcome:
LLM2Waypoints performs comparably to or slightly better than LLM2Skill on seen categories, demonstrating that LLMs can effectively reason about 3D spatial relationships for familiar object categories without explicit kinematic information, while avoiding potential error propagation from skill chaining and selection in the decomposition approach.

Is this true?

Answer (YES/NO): YES